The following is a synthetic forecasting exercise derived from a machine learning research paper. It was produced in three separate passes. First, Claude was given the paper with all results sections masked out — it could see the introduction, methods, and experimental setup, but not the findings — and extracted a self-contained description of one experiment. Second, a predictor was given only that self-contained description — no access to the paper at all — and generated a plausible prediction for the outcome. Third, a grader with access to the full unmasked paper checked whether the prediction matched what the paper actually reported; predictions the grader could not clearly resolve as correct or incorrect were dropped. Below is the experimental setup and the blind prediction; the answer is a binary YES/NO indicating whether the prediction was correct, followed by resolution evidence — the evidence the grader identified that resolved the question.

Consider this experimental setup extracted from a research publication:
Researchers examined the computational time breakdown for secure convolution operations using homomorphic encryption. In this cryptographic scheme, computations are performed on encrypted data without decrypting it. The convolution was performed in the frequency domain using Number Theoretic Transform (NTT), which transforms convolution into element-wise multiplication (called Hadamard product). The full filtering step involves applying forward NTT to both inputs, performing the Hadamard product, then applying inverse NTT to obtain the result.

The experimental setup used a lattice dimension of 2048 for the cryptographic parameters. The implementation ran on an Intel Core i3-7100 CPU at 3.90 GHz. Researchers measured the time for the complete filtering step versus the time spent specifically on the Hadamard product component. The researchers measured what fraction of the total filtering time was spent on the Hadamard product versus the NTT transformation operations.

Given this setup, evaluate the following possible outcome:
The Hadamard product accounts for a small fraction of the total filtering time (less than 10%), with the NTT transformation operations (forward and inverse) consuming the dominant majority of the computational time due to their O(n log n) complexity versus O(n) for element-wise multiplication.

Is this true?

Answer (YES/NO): YES